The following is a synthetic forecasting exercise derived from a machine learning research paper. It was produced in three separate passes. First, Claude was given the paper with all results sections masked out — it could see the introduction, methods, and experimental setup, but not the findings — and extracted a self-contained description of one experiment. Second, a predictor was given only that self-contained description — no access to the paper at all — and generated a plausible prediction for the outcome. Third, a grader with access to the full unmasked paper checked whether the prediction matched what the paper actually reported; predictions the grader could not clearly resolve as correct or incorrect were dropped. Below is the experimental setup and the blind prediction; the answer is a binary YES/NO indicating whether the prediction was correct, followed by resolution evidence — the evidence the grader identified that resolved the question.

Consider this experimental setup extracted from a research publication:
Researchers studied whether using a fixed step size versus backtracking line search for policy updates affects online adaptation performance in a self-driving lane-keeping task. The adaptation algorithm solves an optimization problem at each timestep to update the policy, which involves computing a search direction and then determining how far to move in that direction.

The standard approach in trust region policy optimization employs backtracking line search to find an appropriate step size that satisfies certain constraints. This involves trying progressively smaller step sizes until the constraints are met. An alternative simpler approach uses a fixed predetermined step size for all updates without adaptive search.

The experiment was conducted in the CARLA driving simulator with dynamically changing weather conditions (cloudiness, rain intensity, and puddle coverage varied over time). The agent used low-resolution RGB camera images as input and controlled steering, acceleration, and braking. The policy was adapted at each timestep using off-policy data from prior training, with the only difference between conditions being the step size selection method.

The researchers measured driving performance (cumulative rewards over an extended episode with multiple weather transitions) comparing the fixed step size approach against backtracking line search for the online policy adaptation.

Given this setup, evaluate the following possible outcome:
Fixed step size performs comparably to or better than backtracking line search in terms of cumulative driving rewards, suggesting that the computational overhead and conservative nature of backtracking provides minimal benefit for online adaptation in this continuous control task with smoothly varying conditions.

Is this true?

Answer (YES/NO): YES